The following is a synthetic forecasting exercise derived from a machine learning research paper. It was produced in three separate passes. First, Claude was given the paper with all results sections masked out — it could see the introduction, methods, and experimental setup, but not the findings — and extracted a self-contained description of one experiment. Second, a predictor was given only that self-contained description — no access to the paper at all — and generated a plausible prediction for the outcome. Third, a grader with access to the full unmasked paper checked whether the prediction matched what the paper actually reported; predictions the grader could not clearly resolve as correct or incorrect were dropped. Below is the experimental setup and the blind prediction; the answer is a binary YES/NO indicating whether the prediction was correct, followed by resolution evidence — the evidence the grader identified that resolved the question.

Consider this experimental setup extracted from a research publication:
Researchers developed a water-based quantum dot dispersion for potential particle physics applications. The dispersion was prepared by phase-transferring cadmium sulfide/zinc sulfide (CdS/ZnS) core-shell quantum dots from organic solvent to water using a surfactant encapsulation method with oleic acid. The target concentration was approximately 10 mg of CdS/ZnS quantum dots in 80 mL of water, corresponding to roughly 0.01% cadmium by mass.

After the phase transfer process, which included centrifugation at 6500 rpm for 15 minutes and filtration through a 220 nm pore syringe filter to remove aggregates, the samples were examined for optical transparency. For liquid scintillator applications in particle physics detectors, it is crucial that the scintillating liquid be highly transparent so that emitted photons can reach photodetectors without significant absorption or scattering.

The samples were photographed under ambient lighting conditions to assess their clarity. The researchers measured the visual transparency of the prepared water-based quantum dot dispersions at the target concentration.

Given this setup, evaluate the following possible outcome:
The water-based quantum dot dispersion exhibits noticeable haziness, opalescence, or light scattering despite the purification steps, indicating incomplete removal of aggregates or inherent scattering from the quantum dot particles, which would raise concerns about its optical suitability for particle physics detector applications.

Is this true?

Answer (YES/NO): NO